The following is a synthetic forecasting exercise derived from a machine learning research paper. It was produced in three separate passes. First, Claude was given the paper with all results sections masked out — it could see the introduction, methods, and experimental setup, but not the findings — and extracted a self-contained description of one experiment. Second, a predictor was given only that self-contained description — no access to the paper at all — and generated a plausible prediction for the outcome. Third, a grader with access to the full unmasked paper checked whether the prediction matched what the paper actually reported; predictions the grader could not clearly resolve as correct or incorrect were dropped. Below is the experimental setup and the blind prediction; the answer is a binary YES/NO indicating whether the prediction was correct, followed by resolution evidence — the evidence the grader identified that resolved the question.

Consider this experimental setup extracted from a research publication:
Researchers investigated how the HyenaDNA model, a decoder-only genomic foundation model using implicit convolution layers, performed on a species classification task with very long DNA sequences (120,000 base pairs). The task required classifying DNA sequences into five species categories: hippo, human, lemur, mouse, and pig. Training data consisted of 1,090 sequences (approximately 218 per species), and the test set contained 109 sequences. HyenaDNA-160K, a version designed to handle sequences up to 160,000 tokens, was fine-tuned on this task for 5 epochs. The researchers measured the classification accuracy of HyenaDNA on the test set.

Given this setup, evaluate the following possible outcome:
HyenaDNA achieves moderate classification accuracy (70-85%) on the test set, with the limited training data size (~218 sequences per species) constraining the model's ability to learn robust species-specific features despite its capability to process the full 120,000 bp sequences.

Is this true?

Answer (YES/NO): NO